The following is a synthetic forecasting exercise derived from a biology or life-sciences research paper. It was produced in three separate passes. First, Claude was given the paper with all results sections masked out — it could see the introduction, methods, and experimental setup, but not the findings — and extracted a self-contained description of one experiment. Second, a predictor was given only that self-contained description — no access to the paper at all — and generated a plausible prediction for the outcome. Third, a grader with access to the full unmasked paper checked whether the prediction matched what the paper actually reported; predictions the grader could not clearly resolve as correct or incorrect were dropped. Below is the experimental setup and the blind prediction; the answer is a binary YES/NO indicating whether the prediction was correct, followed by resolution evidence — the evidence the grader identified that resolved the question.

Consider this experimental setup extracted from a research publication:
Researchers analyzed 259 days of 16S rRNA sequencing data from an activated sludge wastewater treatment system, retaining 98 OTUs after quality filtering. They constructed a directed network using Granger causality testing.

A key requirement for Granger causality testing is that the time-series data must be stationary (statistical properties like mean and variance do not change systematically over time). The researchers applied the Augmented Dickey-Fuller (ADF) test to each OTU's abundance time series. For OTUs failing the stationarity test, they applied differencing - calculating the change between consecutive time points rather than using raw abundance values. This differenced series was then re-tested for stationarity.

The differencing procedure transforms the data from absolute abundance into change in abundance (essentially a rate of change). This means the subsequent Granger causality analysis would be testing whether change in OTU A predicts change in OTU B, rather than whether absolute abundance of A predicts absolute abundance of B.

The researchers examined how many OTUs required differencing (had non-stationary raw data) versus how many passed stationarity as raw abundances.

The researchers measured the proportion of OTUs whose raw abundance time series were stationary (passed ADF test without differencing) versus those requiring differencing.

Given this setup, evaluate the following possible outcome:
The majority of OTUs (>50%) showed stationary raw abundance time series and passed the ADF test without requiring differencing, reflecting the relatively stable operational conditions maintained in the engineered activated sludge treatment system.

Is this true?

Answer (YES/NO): NO